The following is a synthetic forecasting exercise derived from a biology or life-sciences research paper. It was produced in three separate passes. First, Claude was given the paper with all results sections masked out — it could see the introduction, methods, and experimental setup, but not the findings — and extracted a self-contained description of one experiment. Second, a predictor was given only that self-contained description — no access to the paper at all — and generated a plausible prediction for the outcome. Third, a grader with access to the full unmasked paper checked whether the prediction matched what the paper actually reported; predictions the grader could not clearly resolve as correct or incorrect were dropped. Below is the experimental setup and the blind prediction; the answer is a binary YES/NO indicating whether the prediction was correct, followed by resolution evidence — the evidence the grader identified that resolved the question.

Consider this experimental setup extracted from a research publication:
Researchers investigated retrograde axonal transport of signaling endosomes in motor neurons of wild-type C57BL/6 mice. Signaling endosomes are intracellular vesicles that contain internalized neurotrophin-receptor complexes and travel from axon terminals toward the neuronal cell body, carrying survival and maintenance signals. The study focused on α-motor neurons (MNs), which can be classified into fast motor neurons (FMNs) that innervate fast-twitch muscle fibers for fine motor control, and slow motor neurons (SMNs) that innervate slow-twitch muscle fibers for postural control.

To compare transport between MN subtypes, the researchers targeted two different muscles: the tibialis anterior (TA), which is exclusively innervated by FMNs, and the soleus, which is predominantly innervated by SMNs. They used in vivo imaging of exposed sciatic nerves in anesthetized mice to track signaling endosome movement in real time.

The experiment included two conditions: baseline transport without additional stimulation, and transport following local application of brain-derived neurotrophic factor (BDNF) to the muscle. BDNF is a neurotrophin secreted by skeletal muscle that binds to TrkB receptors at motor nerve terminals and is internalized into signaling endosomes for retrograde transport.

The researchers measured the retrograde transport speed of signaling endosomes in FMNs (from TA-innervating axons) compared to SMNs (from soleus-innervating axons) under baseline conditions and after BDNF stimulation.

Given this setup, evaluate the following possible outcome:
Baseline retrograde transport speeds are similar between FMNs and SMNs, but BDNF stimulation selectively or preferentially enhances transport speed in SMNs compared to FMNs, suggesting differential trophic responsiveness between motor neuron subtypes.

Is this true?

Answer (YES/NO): NO